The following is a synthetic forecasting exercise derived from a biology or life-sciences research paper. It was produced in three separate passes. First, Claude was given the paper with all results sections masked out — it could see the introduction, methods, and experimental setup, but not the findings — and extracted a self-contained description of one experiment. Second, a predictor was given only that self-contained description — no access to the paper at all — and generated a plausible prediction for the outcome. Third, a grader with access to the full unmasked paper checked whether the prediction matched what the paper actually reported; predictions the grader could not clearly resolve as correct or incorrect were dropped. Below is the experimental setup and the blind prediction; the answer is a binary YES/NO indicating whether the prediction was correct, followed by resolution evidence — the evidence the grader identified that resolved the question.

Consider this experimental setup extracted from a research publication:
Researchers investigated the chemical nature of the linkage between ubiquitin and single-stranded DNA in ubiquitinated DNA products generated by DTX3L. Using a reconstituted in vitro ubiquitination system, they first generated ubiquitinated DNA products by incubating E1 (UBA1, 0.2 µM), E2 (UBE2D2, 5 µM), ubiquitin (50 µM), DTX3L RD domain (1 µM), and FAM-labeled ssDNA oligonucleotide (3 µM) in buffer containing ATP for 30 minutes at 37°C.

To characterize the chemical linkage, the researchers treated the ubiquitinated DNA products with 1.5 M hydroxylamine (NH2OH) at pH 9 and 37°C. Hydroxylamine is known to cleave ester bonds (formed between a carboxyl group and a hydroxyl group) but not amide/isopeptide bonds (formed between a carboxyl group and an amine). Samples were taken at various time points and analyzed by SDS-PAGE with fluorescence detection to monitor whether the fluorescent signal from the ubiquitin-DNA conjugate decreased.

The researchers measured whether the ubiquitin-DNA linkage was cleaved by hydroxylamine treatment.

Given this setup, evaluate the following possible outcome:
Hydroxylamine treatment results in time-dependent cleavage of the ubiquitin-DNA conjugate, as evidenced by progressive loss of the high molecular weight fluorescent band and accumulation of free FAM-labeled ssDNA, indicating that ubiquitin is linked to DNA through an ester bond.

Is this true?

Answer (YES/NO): YES